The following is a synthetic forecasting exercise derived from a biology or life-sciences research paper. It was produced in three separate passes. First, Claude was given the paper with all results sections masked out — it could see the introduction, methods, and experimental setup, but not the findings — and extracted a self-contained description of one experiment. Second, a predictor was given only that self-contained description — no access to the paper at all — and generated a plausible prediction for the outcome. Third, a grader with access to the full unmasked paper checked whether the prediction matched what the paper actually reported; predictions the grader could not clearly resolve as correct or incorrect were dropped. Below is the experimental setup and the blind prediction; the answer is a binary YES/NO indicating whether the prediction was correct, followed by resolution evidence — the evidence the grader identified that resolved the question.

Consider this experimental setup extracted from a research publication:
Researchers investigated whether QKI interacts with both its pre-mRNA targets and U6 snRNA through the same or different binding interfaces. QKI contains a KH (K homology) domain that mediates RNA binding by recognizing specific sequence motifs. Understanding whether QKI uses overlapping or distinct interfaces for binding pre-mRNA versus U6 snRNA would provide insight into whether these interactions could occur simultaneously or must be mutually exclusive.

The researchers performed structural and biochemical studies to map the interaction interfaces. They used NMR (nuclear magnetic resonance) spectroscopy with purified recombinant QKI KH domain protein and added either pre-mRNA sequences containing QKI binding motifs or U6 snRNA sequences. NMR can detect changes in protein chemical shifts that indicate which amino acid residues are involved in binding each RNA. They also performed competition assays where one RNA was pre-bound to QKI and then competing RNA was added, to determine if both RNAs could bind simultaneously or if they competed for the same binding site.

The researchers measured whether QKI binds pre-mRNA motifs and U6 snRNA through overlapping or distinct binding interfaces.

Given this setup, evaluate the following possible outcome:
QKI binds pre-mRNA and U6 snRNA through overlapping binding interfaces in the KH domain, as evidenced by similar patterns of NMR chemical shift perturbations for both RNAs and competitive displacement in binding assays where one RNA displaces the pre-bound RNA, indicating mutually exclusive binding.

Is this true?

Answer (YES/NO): NO